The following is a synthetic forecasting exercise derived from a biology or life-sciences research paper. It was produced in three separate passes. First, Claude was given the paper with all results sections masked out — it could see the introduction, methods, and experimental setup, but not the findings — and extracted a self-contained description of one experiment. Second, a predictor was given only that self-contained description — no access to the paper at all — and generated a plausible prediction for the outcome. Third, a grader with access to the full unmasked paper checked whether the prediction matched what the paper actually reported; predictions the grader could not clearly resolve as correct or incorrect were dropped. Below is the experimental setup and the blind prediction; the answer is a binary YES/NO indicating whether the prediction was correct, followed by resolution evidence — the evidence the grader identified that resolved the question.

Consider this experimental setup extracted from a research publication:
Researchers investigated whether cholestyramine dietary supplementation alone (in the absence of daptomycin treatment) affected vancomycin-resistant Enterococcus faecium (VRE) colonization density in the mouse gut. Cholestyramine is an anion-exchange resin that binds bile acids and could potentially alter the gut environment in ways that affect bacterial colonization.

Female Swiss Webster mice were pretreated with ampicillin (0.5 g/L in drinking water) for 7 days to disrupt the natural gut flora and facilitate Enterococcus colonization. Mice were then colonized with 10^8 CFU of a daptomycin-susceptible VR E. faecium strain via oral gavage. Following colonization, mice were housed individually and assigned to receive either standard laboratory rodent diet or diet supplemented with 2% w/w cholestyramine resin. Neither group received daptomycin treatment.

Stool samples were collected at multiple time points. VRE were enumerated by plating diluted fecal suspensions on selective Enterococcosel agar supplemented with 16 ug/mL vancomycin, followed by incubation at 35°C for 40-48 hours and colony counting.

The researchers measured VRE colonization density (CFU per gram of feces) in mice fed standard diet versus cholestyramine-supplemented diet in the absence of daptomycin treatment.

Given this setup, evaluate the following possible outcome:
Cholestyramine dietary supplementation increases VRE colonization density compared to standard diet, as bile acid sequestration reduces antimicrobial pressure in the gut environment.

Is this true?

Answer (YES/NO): NO